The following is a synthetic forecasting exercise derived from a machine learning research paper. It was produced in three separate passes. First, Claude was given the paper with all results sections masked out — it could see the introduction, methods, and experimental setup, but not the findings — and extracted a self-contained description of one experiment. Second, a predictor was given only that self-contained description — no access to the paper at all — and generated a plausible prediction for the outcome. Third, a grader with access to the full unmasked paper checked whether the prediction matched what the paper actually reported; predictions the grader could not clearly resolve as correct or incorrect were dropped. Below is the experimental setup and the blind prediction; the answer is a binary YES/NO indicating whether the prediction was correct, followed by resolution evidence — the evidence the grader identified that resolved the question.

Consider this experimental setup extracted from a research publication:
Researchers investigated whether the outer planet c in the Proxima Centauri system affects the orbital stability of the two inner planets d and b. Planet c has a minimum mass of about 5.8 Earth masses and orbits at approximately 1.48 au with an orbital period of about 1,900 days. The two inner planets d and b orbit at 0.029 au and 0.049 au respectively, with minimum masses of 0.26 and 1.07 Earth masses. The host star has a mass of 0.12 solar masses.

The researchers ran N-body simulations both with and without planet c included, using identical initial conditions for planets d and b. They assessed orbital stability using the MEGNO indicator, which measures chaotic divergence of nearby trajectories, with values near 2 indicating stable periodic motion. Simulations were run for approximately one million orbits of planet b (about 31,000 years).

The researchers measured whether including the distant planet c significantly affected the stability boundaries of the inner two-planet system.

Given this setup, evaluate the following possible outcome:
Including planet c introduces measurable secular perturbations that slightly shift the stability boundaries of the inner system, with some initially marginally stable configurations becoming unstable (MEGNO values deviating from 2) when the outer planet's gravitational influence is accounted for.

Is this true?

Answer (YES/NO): NO